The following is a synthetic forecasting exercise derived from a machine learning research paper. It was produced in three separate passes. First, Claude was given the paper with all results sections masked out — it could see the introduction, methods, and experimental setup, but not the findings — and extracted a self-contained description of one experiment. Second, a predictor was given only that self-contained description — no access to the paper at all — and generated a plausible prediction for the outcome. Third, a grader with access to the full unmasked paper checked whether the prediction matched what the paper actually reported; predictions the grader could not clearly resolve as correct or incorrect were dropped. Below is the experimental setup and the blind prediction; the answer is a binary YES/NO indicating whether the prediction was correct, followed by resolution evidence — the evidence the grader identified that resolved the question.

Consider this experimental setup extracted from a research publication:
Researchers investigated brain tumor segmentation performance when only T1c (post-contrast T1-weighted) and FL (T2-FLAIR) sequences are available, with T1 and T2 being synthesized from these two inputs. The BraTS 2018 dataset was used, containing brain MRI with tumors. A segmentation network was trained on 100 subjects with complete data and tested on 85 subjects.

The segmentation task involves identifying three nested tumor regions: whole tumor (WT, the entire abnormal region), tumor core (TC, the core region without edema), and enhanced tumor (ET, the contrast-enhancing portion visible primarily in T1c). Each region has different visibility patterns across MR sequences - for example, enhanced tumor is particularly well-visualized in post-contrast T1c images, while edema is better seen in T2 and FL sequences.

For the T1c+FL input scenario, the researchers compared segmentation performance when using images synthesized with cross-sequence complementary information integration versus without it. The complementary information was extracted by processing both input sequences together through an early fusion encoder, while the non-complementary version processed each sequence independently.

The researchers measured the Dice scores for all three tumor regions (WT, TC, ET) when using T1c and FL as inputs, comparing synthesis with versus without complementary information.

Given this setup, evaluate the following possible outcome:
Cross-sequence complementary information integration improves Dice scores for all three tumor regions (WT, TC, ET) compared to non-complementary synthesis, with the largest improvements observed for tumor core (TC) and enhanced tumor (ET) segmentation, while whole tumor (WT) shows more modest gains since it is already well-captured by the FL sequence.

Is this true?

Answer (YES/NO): NO